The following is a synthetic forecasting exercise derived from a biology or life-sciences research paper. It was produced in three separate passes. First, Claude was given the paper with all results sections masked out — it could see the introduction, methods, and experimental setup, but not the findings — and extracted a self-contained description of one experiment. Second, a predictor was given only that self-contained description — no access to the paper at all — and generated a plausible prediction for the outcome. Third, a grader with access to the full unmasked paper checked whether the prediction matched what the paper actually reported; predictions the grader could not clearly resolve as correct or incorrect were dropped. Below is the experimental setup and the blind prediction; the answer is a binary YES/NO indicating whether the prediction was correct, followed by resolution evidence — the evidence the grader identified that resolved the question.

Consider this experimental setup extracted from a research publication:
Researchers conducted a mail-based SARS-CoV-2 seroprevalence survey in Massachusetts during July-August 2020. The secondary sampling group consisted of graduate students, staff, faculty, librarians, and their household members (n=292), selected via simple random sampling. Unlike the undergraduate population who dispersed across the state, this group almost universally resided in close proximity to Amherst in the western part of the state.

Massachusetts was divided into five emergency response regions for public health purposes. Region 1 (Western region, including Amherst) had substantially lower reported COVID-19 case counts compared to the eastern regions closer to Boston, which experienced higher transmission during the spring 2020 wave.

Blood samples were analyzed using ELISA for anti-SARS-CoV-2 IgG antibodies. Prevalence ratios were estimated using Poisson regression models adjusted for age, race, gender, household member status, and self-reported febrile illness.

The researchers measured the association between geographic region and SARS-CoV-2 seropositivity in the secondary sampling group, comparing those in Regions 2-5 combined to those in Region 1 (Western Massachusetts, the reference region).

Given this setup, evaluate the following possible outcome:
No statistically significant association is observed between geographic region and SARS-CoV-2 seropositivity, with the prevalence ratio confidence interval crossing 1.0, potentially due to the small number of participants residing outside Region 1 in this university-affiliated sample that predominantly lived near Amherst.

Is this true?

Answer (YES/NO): NO